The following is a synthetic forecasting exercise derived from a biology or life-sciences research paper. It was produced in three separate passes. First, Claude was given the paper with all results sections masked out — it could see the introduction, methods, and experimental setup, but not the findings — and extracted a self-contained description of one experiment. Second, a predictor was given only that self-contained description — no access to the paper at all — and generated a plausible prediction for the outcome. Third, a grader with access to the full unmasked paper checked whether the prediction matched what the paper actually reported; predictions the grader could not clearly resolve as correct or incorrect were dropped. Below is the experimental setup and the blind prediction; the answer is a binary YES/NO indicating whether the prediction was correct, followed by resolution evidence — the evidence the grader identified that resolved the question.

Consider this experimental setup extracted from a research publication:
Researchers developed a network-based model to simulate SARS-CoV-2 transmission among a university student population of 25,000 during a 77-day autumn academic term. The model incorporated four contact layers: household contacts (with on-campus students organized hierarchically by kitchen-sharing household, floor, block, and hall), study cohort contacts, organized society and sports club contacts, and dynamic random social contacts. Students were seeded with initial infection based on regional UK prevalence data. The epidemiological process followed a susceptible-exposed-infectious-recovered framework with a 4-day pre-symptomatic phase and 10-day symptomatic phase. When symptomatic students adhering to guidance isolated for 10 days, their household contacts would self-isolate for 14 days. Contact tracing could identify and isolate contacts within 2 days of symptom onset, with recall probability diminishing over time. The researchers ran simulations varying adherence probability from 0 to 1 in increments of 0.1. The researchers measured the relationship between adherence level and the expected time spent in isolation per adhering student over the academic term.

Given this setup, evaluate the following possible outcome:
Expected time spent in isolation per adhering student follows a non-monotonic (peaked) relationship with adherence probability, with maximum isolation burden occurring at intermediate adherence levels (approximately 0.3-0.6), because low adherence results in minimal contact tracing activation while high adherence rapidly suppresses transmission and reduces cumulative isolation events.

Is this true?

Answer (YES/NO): NO